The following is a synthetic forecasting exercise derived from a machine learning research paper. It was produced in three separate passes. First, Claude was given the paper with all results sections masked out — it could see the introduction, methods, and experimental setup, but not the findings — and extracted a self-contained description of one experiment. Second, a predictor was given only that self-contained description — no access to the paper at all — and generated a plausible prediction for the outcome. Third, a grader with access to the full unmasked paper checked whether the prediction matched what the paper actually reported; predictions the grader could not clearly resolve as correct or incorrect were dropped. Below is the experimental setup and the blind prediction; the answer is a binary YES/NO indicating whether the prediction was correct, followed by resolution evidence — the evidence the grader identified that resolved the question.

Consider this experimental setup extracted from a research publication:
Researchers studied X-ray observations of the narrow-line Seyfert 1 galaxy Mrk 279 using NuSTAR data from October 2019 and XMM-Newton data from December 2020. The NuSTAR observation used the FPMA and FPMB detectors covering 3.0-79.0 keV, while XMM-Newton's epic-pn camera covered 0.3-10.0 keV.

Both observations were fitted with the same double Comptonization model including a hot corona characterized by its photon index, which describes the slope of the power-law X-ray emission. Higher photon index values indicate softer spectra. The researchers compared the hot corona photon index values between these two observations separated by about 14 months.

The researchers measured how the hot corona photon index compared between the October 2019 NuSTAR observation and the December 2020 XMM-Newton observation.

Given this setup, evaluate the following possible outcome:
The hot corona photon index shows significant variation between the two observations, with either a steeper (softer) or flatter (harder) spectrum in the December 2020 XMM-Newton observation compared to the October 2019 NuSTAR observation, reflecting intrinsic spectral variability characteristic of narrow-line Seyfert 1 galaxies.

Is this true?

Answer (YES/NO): YES